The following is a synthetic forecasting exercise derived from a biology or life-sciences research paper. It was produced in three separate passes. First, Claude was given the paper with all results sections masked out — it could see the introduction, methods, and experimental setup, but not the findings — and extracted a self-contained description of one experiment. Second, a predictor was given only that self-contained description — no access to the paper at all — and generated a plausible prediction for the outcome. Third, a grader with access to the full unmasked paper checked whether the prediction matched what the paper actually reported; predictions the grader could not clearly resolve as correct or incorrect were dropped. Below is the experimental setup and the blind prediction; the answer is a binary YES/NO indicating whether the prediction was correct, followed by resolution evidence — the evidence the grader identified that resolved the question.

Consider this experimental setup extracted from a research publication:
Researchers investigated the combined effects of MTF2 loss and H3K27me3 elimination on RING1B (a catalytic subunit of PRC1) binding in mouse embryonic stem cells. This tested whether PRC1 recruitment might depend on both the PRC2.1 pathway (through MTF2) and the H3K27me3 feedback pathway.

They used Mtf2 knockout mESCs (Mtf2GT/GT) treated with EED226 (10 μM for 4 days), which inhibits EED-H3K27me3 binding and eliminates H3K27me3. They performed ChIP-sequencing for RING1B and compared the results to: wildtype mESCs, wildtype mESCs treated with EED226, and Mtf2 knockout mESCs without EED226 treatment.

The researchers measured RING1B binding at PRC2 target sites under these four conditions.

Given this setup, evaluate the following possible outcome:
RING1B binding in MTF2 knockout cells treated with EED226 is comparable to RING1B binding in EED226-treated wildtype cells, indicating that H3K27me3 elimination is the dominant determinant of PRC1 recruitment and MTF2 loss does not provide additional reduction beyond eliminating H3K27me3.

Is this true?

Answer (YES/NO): NO